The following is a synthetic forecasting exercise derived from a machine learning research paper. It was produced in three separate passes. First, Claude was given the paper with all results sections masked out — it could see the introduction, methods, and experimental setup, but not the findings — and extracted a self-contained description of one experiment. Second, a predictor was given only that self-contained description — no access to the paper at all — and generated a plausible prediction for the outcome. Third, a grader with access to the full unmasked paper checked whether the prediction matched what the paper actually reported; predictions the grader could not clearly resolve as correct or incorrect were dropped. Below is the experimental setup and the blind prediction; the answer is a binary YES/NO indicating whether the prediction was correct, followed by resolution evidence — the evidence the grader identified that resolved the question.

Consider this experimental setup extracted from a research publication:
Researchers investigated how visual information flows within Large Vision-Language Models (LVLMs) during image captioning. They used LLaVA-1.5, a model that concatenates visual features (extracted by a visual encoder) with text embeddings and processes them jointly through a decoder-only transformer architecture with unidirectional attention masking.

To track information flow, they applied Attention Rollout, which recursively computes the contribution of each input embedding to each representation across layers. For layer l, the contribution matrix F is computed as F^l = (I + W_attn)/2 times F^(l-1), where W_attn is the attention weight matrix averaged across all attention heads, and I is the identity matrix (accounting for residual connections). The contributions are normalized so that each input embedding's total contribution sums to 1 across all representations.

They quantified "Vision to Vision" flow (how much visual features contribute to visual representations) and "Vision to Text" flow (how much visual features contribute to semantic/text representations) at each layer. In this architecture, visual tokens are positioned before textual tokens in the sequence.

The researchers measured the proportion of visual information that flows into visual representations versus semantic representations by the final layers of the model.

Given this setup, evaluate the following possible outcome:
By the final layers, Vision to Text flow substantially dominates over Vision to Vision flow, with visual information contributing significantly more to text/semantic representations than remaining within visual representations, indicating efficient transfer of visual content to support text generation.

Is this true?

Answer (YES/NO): YES